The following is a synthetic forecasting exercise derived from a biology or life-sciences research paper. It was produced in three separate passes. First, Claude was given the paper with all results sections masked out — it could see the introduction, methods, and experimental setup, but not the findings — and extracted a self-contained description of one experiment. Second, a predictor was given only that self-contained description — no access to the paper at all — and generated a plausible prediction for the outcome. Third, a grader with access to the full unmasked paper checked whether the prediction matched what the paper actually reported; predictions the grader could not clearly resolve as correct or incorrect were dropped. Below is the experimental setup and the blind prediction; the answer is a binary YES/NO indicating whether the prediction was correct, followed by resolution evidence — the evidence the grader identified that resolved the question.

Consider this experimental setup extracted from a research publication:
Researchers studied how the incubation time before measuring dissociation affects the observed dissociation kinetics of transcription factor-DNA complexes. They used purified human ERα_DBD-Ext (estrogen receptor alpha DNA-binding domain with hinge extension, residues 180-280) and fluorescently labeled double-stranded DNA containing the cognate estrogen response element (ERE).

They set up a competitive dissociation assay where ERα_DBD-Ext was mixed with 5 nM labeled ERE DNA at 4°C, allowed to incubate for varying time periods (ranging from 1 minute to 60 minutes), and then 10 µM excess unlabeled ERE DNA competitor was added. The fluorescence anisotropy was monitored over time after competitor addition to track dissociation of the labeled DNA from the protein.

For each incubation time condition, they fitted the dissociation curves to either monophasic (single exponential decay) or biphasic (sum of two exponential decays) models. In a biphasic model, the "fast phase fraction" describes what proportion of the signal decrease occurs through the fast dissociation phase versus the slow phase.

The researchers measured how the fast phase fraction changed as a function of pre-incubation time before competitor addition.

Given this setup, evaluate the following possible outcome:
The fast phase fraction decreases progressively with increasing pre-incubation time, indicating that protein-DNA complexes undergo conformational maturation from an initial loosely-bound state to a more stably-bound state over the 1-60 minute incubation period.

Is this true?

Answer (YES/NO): NO